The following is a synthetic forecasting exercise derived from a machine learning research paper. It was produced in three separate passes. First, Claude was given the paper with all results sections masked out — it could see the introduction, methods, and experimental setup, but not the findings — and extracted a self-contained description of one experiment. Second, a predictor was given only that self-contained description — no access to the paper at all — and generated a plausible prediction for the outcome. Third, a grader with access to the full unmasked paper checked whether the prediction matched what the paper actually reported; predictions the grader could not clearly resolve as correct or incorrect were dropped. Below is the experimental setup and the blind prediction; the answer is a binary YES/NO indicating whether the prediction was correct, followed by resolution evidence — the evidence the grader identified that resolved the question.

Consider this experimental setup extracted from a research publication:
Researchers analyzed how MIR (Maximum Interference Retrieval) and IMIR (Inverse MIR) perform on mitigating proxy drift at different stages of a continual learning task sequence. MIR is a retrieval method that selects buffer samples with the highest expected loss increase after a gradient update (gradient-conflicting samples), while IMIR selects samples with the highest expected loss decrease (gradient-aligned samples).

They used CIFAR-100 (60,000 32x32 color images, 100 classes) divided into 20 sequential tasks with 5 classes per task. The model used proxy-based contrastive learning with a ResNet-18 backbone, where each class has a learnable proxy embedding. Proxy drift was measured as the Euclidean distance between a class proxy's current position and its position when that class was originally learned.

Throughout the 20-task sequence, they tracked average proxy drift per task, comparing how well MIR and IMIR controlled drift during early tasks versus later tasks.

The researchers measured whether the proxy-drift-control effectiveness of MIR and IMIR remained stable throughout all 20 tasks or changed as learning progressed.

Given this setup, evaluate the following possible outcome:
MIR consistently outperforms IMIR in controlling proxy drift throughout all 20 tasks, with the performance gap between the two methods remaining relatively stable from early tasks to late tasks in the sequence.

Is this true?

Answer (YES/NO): NO